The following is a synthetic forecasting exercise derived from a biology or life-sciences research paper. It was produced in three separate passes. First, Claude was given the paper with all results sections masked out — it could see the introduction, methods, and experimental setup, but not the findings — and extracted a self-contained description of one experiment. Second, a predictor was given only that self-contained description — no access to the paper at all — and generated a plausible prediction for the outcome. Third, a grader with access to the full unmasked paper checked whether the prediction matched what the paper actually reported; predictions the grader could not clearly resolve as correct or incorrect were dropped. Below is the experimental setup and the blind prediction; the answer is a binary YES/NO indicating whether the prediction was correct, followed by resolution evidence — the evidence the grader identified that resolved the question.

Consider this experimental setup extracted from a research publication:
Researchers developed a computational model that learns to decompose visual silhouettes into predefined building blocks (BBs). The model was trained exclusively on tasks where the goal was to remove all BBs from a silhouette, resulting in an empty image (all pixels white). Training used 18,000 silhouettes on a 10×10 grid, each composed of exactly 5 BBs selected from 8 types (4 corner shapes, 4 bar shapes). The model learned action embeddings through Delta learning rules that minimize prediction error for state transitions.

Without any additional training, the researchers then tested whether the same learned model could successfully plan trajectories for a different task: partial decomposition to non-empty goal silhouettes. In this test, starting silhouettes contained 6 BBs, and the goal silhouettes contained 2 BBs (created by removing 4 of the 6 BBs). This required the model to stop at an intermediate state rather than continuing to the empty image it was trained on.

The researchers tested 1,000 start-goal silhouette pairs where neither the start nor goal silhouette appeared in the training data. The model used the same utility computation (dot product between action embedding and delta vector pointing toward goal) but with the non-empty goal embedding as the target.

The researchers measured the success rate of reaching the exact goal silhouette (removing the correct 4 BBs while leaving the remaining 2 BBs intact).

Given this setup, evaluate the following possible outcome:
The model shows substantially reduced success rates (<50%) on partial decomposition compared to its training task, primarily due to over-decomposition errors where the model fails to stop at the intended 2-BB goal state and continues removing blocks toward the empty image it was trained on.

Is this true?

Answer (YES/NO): NO